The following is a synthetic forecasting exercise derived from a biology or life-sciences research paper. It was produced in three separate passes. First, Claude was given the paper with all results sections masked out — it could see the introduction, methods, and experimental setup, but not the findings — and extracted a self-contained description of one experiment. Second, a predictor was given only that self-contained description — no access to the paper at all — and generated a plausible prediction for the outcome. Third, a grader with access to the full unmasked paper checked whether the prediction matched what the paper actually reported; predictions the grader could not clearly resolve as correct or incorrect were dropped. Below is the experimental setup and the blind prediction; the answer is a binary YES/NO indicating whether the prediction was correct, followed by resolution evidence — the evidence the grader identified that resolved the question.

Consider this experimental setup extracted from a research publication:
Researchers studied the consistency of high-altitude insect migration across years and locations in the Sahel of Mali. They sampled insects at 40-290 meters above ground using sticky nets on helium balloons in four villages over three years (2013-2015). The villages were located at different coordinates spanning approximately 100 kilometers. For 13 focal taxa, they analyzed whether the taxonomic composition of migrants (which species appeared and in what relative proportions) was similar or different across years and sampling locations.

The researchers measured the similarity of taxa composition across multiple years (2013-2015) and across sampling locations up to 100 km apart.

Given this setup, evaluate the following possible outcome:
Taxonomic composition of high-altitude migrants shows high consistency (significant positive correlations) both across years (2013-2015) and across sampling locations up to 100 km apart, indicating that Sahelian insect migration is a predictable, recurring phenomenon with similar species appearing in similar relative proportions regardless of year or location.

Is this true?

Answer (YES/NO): NO